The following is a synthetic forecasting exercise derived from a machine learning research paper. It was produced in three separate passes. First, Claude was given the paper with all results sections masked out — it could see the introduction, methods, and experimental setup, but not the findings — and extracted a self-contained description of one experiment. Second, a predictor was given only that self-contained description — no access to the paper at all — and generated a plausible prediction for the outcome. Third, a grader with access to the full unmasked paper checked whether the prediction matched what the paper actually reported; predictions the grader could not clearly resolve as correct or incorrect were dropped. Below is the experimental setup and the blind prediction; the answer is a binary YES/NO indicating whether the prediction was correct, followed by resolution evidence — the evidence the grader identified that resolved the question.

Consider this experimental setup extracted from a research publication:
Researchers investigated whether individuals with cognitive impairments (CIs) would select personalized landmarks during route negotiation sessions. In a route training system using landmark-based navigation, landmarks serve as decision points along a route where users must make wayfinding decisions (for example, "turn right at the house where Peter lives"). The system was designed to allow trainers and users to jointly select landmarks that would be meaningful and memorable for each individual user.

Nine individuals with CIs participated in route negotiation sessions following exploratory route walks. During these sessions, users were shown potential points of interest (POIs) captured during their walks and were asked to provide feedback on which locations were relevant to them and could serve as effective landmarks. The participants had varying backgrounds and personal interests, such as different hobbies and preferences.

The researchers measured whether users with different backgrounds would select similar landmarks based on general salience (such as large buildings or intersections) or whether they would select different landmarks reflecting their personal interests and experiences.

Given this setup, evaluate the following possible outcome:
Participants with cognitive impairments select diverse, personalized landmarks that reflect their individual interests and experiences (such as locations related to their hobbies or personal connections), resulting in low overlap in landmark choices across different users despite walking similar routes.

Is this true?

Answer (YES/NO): YES